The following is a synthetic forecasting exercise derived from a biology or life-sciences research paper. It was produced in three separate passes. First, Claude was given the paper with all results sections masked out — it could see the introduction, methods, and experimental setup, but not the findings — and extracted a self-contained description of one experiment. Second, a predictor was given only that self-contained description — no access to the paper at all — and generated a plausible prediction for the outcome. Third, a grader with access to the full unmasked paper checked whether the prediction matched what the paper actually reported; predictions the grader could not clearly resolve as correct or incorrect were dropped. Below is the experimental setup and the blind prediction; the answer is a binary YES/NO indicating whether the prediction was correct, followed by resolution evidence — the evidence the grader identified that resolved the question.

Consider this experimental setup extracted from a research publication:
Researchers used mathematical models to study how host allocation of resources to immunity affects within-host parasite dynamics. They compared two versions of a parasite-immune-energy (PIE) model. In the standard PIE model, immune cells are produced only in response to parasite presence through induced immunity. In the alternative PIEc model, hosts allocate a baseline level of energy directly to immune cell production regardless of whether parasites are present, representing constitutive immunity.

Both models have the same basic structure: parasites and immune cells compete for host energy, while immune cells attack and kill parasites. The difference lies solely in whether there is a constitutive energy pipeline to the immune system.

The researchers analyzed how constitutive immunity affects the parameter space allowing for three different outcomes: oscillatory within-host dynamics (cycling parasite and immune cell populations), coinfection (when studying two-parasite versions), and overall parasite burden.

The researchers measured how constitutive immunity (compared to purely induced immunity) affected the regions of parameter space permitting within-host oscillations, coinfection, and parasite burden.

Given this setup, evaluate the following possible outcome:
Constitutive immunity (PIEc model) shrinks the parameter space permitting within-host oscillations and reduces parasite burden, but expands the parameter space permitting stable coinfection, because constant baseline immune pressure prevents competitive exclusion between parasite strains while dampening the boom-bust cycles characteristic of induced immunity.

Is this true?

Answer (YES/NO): NO